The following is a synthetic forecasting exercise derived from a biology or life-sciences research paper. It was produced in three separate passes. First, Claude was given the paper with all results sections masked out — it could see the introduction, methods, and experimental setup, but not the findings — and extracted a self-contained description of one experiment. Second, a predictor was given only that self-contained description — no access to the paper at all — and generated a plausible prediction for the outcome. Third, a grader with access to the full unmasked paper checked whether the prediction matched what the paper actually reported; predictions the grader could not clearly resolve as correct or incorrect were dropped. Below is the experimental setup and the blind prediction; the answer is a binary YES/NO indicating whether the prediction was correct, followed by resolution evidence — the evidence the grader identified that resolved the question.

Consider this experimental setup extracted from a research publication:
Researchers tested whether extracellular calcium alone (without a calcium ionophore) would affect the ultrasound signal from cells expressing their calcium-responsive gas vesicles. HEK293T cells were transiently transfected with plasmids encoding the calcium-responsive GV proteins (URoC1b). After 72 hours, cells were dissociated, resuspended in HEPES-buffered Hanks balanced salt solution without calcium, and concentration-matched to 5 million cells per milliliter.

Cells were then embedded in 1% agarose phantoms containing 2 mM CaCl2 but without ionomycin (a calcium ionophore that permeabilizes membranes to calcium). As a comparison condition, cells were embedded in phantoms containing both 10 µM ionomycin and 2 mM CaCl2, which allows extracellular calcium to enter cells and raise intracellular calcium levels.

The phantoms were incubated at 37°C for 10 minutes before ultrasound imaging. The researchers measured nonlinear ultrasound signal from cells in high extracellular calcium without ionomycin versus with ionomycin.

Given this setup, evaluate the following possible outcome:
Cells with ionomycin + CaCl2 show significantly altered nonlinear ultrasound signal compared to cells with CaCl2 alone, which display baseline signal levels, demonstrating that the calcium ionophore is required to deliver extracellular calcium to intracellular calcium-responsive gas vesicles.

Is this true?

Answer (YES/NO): YES